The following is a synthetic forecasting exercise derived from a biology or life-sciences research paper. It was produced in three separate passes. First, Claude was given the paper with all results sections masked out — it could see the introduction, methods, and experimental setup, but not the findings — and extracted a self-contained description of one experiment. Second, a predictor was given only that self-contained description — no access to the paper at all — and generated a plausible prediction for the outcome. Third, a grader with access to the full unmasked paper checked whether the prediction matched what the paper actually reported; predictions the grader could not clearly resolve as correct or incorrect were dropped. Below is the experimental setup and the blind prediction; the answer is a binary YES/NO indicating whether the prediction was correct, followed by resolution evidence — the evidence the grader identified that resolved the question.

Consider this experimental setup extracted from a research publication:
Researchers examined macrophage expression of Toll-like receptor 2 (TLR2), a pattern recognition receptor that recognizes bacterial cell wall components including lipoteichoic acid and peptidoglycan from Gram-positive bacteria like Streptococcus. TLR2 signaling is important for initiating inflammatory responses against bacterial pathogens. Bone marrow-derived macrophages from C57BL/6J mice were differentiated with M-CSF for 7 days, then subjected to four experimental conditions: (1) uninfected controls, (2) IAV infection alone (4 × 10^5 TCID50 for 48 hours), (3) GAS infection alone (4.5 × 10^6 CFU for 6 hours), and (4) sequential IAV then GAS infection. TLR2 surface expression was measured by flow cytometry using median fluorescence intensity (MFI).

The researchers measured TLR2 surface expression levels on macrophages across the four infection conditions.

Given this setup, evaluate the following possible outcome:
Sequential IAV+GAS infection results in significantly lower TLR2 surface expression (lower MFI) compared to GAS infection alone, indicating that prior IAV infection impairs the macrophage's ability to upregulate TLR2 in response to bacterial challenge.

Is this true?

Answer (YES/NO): NO